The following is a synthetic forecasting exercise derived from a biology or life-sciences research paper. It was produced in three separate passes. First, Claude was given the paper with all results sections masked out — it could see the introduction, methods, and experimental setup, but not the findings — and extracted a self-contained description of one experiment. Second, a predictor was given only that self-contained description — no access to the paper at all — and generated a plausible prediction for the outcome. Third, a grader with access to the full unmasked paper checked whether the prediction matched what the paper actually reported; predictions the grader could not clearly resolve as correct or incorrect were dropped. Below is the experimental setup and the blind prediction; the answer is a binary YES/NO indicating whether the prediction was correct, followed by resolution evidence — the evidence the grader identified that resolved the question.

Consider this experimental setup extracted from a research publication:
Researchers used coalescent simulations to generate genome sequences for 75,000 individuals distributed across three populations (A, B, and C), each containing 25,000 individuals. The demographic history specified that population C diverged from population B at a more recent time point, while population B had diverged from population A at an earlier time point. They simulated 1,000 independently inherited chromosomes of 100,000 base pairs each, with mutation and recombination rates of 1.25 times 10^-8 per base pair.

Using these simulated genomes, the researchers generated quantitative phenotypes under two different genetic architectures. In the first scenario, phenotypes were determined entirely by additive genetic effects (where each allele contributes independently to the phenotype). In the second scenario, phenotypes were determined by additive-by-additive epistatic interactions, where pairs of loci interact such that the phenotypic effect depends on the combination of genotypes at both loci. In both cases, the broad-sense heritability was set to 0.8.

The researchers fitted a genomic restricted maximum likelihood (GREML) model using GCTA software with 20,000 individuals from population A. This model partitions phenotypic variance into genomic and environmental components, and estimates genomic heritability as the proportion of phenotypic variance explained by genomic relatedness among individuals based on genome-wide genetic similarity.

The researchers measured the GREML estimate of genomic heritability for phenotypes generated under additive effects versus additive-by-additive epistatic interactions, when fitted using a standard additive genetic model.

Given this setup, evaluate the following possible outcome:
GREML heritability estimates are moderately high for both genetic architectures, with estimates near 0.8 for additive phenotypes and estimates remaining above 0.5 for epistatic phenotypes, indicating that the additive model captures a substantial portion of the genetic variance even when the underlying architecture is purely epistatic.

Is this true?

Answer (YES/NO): NO